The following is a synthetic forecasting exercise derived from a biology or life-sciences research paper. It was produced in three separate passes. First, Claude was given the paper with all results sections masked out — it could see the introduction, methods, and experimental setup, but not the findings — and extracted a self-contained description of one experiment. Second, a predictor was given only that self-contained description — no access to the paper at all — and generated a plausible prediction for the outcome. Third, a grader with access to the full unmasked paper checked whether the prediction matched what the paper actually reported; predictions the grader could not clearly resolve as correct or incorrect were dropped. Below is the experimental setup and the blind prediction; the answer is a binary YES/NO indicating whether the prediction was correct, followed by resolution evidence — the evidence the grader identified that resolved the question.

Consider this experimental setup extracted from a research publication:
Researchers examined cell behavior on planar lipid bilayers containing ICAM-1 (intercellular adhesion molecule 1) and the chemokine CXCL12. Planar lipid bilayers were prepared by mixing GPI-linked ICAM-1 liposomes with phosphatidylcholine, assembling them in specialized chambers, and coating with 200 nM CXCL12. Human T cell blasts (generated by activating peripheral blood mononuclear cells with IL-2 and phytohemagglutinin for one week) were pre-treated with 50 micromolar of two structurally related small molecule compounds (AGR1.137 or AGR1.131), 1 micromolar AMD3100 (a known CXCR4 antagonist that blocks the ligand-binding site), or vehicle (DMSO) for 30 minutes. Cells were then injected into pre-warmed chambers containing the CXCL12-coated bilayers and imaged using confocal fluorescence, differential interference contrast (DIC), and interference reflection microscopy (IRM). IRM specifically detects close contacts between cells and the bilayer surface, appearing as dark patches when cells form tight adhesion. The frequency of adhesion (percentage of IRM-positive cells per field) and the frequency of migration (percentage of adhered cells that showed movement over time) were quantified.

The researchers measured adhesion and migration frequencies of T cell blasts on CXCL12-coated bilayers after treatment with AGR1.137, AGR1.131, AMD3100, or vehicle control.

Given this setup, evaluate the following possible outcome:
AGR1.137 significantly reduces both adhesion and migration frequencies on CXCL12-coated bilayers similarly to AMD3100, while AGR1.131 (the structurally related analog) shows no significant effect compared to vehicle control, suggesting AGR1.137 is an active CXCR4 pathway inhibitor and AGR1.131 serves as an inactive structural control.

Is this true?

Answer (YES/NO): YES